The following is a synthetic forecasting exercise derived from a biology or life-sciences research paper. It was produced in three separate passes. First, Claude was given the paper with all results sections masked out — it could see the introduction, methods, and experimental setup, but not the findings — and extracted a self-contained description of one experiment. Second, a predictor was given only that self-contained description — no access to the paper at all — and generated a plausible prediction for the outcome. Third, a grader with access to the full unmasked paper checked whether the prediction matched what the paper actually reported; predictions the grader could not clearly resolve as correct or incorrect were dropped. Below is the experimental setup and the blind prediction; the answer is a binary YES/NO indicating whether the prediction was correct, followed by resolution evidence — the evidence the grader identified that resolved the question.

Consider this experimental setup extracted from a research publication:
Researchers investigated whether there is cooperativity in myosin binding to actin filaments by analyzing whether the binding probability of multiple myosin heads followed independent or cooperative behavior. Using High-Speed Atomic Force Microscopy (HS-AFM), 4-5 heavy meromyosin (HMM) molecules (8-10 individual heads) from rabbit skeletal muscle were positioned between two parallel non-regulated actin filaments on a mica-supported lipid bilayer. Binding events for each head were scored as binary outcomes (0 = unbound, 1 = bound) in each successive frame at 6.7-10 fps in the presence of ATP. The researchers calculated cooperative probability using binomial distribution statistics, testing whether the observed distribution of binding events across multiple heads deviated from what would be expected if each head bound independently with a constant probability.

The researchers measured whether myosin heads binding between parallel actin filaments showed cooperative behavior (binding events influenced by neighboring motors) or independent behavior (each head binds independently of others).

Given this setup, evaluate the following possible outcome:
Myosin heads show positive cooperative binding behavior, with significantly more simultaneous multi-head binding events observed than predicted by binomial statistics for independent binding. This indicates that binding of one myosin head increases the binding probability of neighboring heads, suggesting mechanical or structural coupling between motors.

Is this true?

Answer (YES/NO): NO